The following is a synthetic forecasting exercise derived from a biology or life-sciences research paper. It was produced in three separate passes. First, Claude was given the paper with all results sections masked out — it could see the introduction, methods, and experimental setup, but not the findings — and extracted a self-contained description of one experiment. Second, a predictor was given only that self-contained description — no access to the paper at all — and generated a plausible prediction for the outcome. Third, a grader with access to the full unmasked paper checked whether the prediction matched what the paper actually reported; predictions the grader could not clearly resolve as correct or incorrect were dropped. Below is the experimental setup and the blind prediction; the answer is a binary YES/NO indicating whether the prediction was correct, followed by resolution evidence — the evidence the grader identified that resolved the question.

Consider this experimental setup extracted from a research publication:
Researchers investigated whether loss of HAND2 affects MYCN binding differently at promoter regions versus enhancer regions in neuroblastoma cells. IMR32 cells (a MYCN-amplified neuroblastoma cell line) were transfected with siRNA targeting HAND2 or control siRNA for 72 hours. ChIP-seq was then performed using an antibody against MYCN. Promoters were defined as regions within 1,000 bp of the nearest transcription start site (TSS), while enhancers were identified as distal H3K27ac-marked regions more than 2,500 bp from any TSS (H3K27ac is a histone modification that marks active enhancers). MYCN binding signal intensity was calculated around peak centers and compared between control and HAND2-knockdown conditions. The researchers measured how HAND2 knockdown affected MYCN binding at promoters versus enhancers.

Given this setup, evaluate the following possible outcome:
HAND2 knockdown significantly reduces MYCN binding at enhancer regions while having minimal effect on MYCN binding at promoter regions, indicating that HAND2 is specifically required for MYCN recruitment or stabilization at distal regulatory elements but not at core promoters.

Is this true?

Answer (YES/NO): NO